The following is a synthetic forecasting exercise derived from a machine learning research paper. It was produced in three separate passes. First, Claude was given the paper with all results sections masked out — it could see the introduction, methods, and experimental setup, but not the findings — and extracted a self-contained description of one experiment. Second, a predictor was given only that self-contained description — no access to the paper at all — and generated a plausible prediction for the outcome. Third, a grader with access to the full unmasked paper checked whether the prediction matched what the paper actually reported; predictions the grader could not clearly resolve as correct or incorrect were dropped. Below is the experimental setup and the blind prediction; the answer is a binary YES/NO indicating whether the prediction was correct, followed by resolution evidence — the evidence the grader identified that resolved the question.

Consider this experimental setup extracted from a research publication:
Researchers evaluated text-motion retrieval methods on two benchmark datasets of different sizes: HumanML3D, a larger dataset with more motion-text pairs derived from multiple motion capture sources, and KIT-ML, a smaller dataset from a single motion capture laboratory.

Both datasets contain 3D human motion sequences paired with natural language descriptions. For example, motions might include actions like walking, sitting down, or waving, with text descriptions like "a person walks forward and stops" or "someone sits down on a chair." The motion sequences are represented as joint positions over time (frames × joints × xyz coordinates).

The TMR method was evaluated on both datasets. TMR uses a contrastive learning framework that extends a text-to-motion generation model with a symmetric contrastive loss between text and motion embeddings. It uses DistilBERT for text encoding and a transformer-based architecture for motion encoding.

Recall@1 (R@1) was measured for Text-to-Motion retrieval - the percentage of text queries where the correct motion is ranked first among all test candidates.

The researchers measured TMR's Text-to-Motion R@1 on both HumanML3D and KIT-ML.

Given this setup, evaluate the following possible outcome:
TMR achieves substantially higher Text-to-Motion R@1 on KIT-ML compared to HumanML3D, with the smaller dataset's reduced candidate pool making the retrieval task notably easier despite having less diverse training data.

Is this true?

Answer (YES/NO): YES